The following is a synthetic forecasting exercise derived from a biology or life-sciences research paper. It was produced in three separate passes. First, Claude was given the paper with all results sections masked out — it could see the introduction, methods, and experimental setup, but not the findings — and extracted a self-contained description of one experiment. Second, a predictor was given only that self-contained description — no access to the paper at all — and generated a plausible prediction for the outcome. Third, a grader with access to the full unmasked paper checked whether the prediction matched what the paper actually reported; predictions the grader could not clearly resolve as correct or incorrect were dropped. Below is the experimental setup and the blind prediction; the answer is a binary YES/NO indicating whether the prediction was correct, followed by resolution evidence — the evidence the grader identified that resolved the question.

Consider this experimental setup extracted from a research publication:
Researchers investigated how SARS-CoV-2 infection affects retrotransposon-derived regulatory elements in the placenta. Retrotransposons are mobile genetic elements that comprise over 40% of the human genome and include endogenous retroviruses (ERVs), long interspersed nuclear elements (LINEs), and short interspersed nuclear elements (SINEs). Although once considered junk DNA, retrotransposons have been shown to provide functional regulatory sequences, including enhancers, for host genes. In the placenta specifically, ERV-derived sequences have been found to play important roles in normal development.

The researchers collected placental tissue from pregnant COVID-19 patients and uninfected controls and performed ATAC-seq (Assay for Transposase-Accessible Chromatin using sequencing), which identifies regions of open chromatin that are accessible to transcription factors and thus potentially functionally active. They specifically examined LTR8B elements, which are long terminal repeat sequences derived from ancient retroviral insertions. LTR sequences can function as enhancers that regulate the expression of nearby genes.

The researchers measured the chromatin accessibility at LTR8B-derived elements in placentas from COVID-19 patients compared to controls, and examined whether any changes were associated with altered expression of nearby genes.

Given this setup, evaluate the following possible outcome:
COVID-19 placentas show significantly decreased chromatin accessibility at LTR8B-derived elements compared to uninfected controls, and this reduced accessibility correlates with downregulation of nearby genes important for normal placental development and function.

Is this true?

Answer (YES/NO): YES